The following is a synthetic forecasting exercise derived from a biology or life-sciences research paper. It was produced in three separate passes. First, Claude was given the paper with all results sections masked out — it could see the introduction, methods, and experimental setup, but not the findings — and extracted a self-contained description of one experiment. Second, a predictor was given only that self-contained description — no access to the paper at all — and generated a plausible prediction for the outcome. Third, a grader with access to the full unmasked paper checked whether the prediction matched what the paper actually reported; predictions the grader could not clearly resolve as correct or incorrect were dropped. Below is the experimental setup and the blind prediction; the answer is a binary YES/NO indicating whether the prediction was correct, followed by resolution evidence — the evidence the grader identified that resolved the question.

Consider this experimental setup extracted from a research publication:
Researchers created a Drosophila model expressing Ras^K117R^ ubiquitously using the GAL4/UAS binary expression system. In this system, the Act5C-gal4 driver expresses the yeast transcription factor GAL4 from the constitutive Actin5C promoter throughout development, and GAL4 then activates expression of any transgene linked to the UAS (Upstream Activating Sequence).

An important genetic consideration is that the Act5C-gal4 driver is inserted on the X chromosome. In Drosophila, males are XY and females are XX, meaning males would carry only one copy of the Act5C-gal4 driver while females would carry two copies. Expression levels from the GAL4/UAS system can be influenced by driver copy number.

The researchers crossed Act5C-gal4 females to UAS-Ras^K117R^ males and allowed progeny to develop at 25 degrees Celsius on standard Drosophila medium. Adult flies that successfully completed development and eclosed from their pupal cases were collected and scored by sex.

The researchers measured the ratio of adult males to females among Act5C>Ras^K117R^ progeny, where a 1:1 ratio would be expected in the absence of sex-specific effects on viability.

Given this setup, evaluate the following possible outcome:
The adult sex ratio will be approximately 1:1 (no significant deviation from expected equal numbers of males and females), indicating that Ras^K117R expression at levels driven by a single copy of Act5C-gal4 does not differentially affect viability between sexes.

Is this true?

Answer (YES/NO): NO